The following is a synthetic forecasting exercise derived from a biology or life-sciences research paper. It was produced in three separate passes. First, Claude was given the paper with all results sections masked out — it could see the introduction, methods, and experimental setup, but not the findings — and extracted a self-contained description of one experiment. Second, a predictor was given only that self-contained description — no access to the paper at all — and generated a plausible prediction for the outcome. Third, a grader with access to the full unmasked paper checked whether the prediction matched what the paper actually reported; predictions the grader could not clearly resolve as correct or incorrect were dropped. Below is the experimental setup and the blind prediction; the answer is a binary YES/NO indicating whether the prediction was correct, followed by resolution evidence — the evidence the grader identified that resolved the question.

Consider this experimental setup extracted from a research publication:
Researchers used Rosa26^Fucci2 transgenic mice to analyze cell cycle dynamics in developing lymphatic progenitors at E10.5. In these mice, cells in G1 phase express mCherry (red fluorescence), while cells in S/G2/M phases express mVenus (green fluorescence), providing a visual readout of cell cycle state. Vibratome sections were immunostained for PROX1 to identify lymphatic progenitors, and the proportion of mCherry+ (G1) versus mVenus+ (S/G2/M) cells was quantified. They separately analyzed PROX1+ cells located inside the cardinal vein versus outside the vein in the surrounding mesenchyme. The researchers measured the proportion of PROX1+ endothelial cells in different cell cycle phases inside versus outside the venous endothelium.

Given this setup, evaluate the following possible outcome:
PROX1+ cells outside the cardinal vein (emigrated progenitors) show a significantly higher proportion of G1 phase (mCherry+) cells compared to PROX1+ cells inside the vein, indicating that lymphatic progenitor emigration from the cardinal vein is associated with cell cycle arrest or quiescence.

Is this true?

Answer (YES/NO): NO